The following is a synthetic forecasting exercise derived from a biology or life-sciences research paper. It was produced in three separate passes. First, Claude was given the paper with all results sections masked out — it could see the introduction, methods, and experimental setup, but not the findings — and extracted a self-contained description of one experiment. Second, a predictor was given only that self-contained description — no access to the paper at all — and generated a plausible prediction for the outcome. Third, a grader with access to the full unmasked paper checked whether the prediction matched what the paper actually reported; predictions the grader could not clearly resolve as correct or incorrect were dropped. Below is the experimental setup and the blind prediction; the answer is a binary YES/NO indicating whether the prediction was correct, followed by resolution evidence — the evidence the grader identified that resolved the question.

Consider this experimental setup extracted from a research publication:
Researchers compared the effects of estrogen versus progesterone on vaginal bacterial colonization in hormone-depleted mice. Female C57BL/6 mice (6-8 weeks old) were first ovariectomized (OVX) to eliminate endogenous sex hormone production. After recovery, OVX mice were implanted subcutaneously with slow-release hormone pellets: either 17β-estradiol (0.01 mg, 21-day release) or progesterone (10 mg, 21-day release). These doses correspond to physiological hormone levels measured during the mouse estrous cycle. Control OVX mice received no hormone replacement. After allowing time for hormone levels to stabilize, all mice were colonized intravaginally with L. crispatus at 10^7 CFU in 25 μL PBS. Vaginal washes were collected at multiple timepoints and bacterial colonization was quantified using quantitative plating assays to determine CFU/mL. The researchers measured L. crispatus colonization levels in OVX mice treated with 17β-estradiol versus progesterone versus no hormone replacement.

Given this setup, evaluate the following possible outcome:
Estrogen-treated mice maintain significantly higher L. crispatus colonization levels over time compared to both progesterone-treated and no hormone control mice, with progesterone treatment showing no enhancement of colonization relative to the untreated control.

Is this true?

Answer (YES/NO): YES